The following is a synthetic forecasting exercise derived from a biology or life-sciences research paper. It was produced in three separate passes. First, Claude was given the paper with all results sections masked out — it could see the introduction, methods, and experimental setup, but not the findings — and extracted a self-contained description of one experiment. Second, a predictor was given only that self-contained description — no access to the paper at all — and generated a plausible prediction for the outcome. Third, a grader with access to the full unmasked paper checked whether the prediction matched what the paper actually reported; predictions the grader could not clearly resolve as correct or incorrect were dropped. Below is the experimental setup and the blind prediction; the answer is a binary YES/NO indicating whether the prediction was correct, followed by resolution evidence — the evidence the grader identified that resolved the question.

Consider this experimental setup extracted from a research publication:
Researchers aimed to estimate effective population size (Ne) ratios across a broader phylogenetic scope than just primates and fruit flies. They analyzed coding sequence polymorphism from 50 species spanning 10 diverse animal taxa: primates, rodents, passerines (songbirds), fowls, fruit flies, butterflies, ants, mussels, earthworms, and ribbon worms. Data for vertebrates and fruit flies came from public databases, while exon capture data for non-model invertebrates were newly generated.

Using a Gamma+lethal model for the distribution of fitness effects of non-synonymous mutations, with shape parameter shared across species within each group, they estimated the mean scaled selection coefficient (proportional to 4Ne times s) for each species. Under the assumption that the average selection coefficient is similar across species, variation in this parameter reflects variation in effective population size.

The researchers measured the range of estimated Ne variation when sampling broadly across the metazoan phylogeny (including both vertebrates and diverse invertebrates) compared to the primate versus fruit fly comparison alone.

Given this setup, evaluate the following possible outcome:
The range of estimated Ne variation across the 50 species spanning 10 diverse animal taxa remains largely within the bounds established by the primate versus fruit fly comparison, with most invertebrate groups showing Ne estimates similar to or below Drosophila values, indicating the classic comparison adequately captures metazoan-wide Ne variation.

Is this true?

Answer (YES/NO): NO